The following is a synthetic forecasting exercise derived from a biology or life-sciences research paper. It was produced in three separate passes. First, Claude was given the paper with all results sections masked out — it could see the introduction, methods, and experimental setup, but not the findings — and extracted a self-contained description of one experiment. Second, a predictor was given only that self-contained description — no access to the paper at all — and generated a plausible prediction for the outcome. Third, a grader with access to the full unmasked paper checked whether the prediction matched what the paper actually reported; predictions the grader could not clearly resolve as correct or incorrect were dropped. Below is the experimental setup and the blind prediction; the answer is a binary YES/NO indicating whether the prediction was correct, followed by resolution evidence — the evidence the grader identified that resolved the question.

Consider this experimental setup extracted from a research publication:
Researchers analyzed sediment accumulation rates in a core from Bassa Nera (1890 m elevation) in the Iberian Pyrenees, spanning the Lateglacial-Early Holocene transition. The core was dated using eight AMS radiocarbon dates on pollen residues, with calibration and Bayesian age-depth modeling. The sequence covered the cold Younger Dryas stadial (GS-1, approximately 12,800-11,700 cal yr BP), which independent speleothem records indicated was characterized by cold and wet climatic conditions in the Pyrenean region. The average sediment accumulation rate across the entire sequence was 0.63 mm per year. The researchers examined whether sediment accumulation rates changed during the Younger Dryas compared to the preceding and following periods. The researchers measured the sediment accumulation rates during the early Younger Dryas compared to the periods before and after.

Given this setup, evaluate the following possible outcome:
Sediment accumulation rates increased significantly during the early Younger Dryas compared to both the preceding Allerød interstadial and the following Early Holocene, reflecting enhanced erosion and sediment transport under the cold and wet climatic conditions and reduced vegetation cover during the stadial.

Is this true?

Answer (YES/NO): YES